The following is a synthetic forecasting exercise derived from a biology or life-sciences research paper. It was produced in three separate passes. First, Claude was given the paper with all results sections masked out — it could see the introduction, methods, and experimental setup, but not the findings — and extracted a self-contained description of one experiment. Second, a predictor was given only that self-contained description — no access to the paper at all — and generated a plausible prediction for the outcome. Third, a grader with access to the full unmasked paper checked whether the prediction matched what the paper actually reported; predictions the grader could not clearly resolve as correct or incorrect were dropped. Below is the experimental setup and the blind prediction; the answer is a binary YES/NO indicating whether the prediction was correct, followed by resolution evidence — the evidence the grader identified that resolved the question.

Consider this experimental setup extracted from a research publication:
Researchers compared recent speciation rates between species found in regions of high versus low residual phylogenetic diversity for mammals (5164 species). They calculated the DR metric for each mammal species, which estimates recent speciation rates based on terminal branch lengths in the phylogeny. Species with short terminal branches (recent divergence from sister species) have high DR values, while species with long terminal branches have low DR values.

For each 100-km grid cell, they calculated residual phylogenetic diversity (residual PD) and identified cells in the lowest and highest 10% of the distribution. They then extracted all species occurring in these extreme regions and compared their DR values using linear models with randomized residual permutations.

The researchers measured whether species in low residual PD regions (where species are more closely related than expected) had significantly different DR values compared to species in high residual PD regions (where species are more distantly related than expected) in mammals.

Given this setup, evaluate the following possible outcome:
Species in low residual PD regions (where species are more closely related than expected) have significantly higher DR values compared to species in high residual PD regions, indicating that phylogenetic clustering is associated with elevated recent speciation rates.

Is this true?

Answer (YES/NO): YES